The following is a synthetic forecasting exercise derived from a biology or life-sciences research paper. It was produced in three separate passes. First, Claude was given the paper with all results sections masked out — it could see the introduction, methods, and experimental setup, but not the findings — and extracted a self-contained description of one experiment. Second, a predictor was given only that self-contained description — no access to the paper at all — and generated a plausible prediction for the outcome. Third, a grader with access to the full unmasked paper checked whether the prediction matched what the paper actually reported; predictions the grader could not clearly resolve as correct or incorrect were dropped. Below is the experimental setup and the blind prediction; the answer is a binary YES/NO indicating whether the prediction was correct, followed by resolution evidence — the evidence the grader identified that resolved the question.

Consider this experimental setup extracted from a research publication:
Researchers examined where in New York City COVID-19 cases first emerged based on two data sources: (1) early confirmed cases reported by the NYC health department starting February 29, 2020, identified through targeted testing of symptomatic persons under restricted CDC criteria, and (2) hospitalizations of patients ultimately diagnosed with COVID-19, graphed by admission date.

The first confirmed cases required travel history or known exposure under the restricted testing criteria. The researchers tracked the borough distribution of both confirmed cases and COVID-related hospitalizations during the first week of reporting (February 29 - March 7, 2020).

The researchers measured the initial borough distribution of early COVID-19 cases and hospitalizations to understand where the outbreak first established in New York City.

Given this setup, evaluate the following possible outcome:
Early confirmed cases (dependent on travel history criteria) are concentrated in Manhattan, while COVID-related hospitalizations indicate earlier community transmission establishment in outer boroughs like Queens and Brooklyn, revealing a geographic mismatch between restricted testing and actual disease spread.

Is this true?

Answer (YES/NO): NO